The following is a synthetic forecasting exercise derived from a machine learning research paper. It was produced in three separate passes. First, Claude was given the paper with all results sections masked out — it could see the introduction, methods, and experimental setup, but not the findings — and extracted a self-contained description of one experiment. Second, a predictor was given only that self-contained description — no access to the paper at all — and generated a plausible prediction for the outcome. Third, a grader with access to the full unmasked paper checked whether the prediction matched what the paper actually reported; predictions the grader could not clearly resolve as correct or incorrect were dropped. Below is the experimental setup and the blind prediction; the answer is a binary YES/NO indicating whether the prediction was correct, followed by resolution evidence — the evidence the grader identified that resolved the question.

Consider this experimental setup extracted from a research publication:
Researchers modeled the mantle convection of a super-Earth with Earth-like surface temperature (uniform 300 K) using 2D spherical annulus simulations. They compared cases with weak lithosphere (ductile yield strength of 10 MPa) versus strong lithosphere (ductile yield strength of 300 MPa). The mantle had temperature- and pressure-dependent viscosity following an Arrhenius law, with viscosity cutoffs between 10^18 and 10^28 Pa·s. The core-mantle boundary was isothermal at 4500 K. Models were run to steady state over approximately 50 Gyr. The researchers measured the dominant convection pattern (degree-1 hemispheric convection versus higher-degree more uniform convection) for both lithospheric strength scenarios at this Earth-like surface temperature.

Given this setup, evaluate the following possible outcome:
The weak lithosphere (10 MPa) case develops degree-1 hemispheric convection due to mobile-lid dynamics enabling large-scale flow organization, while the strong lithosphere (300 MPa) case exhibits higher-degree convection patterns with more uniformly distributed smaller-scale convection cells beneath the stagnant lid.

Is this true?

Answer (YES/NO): NO